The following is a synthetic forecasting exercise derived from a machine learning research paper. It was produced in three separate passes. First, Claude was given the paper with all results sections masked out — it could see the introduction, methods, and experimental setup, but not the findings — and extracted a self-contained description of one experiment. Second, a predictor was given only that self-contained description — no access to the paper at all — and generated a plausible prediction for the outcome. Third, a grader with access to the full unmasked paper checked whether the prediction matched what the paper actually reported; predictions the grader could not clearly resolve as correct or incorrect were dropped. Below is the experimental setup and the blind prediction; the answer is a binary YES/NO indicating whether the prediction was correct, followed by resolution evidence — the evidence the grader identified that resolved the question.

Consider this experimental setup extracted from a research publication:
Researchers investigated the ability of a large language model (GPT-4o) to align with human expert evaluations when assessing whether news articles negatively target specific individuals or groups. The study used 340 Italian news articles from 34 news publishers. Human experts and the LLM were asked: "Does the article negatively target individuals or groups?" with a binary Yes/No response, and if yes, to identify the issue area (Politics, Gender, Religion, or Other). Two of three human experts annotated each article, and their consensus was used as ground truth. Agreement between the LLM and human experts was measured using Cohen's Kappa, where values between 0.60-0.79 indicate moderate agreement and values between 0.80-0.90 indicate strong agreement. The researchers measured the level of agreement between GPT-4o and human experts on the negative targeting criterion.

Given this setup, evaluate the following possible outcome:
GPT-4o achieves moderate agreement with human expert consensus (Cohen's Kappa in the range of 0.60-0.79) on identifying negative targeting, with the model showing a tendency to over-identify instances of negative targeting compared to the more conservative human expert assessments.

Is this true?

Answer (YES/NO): NO